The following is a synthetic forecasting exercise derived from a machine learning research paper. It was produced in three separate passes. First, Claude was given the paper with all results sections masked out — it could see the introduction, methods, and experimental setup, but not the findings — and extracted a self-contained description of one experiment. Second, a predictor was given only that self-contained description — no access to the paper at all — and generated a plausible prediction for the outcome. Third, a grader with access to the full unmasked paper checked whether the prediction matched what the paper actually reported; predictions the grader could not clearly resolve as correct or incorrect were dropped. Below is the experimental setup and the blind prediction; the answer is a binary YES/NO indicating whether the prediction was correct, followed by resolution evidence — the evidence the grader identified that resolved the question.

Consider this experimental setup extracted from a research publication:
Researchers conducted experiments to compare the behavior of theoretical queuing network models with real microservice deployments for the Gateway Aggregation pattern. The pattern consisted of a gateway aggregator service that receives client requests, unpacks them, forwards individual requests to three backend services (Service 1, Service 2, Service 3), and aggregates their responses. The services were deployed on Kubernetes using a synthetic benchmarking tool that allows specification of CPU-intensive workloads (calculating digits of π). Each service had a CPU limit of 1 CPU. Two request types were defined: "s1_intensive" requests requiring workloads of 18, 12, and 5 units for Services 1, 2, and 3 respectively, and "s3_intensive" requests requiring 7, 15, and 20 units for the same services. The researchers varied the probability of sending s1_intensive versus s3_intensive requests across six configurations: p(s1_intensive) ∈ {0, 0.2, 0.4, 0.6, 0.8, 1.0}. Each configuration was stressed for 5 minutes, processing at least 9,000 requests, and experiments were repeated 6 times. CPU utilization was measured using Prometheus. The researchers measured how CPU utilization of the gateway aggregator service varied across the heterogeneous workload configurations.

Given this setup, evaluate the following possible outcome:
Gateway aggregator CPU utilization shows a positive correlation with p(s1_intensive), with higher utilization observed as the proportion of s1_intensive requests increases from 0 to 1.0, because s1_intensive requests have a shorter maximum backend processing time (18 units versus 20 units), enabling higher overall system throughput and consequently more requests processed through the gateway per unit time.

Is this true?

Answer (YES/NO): NO